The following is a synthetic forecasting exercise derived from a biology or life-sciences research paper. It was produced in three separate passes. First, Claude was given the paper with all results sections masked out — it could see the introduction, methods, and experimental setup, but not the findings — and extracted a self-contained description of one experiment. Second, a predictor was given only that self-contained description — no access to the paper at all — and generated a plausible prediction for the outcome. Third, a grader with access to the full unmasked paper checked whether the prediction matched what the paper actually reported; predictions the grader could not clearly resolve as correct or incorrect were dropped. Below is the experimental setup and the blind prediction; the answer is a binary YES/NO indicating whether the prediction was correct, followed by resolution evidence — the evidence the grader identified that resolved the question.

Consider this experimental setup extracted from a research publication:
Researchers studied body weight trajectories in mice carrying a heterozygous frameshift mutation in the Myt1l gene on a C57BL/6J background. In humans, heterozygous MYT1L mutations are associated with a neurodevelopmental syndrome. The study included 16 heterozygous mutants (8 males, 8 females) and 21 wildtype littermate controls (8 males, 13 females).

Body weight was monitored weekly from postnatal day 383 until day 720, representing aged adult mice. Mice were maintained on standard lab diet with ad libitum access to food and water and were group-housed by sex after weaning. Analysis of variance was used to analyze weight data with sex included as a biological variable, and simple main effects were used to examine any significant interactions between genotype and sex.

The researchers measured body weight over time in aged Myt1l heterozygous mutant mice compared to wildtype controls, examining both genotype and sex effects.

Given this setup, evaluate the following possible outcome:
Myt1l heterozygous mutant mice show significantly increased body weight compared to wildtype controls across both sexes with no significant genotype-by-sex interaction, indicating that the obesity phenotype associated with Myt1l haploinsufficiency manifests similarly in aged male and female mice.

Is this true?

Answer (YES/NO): NO